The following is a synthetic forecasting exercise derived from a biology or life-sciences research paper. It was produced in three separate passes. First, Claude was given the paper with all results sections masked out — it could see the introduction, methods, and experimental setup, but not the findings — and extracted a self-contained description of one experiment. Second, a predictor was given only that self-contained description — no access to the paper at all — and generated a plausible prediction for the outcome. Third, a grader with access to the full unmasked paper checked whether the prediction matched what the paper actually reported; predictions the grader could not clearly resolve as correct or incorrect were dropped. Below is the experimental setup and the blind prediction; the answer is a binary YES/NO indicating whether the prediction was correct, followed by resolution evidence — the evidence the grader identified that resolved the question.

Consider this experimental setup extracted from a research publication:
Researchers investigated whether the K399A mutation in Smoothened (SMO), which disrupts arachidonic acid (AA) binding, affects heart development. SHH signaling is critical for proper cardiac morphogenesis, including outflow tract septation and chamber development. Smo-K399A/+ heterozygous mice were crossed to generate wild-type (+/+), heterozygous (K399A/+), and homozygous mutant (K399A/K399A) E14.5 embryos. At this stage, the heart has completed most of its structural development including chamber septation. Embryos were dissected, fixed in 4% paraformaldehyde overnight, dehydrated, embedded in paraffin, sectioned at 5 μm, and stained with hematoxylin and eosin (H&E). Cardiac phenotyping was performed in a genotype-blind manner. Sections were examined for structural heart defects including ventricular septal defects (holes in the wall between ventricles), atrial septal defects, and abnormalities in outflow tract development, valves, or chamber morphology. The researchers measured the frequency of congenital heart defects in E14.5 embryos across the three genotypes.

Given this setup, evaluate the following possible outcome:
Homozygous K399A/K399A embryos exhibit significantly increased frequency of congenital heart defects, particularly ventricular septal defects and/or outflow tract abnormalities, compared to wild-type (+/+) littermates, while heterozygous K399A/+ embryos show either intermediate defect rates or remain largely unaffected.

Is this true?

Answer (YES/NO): YES